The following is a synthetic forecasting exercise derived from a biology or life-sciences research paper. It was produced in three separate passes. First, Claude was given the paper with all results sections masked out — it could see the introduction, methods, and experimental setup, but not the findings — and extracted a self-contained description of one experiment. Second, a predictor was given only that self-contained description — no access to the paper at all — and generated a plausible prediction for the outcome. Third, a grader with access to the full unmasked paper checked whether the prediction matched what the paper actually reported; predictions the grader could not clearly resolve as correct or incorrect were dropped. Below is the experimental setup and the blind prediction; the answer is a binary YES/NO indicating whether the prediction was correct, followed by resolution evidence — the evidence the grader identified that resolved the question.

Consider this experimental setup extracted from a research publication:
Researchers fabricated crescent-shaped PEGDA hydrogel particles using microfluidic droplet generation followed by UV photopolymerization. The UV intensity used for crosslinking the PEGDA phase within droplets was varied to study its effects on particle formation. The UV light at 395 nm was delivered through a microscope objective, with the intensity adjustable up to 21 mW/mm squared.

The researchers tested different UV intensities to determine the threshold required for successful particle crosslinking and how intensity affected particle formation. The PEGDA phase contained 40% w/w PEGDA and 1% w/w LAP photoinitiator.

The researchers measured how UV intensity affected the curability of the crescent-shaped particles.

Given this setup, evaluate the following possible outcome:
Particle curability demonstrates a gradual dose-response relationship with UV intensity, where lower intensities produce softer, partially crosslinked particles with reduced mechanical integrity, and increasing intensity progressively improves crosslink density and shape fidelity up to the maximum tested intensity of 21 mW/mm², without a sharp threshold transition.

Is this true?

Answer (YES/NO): NO